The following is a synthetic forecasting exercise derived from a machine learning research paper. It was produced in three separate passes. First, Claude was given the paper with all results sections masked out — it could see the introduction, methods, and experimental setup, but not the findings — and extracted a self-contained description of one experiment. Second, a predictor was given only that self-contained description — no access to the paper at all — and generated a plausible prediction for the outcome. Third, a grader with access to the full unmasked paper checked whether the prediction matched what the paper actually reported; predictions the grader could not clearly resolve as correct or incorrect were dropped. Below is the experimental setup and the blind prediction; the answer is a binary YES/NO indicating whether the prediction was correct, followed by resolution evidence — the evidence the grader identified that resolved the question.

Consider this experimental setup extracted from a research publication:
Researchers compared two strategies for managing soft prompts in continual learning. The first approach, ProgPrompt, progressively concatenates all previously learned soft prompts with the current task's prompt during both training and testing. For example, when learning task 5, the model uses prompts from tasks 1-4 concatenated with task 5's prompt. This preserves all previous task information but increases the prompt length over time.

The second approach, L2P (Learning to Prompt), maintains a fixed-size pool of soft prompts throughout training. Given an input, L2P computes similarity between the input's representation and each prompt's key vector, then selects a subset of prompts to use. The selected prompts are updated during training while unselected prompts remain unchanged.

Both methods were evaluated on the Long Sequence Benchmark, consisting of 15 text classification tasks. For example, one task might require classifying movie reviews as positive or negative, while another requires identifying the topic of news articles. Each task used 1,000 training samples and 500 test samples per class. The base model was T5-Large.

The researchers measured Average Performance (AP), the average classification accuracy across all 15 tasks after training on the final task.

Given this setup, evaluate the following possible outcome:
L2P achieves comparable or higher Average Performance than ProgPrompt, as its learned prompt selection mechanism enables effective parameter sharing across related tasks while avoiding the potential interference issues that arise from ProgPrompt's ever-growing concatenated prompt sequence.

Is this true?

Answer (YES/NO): YES